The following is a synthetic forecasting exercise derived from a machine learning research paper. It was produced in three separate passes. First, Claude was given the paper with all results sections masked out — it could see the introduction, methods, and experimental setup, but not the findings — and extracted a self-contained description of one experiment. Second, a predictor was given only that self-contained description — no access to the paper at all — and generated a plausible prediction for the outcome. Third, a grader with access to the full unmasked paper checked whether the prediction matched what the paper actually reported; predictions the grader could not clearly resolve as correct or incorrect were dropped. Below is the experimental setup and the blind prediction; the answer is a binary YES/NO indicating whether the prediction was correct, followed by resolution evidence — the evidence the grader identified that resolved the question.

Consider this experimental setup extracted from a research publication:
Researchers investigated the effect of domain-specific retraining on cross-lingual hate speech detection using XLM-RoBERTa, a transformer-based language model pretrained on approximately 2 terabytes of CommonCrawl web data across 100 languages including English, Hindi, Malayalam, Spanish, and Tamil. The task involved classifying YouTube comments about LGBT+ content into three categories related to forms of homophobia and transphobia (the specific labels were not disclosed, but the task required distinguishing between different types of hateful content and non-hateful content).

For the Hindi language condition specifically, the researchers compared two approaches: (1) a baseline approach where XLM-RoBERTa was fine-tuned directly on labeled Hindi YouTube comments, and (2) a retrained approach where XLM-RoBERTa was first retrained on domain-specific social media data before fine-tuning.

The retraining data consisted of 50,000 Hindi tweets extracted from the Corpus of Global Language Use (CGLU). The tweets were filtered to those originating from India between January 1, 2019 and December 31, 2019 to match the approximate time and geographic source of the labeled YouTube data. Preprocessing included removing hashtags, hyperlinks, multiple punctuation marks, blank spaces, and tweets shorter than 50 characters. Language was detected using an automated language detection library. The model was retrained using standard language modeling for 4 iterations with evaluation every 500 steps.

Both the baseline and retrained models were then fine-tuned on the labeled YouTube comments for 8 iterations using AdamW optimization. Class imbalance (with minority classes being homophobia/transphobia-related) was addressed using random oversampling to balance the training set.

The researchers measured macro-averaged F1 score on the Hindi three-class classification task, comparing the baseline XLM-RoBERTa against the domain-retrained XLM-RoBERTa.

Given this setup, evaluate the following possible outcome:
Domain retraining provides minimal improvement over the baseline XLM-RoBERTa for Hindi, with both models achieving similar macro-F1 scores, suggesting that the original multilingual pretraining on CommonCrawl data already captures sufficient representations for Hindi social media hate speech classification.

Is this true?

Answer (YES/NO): NO